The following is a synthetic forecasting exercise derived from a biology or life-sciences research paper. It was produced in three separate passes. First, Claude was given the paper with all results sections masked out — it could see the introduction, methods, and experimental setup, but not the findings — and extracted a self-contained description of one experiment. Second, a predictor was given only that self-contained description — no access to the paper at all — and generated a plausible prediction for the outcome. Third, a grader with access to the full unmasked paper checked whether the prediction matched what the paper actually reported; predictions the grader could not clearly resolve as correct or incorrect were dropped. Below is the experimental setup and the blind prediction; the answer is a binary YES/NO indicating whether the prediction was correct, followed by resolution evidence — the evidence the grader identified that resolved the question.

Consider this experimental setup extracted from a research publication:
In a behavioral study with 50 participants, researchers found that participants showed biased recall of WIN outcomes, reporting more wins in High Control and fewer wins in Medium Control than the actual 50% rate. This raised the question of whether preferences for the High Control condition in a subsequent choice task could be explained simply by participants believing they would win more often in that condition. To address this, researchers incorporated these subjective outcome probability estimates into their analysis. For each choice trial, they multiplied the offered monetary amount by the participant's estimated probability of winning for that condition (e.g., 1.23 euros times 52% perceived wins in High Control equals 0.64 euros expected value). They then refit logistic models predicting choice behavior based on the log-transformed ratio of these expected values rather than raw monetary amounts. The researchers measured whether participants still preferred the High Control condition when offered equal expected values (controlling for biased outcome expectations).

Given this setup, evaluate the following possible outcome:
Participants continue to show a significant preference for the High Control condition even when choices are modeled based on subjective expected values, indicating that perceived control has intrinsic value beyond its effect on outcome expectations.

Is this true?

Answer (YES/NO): YES